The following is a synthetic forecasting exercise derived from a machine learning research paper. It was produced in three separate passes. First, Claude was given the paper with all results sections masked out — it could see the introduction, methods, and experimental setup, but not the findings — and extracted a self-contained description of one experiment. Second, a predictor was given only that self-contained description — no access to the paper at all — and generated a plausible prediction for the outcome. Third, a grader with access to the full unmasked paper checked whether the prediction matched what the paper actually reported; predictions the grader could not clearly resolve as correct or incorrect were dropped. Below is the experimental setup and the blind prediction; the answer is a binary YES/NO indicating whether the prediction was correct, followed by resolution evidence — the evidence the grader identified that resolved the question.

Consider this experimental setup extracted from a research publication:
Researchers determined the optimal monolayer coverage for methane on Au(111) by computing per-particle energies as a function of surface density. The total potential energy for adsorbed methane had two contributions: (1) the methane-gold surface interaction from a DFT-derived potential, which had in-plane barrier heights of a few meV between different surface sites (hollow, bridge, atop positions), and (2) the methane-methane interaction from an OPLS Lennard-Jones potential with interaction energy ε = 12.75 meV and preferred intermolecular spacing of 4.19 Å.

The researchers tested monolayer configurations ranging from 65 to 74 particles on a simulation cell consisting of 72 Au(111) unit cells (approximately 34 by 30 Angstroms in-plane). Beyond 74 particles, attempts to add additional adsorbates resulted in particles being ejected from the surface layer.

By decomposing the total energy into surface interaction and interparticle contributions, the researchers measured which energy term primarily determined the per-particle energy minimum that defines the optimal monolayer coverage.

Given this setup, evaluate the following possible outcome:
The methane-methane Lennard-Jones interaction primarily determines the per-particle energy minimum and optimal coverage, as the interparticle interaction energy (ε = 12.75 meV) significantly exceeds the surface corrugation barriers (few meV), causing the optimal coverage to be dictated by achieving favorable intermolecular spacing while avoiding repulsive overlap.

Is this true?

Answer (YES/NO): YES